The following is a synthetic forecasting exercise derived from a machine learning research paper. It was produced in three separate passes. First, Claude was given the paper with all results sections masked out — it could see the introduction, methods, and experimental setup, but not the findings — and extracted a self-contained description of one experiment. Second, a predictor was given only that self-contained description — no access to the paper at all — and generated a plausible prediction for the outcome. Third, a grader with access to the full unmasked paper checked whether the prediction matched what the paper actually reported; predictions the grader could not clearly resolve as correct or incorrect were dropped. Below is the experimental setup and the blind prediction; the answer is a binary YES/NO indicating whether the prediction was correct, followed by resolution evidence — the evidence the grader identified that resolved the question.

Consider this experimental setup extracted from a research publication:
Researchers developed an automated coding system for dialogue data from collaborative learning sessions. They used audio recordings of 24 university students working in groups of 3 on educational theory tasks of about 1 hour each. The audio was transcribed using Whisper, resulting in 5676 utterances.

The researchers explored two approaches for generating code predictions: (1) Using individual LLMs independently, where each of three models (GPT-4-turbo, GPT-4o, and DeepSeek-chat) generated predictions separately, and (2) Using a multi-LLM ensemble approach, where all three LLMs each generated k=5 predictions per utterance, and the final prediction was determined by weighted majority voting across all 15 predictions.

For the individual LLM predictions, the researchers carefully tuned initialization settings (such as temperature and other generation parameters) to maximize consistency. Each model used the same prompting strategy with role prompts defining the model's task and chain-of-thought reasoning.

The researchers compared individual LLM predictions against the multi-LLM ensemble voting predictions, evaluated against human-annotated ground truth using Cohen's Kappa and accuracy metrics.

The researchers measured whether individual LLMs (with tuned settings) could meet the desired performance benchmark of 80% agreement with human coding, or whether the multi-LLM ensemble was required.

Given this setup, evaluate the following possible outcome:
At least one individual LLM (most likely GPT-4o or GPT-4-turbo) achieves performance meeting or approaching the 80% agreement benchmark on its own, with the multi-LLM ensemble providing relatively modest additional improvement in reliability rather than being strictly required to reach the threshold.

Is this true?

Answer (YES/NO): YES